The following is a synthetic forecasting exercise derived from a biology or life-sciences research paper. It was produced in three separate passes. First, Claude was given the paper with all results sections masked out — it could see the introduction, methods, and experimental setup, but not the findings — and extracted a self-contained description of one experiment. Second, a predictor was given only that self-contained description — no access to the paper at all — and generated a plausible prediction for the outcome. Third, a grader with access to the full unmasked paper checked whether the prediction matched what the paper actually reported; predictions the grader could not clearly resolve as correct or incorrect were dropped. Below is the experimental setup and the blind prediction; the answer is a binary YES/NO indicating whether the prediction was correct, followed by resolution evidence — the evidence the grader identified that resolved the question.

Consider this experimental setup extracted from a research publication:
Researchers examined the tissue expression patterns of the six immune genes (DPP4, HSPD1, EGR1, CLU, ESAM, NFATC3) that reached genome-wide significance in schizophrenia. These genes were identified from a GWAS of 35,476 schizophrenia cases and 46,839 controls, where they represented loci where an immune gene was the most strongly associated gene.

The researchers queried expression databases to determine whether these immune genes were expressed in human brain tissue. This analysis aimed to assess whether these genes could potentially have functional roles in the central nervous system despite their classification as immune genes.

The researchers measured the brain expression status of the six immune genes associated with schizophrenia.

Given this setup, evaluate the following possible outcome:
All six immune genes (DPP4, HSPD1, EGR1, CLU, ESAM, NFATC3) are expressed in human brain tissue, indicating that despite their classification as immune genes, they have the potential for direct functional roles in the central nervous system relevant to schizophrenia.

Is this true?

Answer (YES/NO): YES